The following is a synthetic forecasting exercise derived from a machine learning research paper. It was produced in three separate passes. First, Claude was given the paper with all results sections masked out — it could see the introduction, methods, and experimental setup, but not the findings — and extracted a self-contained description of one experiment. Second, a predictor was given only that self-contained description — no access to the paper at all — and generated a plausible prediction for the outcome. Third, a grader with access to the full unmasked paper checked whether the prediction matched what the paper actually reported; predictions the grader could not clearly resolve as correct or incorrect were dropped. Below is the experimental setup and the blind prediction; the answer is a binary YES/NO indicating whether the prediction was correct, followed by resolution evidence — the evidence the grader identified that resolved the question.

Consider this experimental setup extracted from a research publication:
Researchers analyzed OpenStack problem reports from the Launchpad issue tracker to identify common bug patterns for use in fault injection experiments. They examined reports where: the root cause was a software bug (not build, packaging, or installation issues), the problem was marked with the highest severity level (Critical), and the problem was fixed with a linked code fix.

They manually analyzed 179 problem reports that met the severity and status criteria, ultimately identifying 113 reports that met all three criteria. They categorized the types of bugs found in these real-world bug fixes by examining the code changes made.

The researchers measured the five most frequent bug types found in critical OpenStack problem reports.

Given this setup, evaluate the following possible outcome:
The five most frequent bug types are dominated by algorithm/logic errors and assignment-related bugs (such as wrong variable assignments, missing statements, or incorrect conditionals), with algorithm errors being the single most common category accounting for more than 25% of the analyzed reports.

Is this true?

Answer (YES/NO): NO